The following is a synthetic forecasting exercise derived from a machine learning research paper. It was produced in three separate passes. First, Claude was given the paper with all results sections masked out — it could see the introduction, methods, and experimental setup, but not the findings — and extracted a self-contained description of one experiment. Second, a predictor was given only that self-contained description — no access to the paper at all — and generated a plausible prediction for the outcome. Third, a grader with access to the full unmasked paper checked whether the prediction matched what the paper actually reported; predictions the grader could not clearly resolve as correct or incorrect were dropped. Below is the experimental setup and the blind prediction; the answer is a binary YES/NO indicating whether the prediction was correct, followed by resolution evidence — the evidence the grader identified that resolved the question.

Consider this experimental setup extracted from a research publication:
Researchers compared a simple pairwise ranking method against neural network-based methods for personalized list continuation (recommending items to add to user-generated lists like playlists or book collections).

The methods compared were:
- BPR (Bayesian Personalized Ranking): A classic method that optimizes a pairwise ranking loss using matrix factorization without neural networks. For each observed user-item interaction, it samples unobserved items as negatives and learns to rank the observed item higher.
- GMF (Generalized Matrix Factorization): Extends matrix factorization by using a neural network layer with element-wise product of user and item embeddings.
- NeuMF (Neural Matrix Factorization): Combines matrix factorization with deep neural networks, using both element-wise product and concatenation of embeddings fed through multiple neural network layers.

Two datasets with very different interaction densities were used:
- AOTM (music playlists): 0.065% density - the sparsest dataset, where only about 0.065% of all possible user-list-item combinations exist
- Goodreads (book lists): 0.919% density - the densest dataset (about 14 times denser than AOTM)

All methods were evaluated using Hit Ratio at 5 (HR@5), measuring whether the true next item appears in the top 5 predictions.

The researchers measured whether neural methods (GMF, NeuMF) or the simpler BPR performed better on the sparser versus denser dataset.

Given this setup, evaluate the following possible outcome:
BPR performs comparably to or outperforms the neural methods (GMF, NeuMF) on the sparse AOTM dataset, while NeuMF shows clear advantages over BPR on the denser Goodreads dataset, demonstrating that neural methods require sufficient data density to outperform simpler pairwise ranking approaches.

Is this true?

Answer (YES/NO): NO